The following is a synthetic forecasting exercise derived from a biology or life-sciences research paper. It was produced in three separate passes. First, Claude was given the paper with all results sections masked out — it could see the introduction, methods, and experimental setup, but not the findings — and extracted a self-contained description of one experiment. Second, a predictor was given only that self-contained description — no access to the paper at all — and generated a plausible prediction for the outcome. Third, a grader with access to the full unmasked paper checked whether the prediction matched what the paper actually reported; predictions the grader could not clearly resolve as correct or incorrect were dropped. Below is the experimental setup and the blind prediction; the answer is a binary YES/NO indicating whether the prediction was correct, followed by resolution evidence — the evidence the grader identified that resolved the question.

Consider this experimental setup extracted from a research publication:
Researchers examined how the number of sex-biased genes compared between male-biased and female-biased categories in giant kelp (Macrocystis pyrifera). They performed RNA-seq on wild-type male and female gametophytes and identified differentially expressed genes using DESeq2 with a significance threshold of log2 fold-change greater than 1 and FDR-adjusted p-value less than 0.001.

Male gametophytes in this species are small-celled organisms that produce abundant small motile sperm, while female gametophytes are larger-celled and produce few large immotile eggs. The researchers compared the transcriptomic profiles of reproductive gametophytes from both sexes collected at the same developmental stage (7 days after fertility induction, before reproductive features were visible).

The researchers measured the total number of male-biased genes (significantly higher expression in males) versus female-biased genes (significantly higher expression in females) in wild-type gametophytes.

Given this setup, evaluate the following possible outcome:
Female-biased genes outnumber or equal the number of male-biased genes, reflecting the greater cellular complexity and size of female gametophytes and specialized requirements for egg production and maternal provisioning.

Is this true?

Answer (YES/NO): YES